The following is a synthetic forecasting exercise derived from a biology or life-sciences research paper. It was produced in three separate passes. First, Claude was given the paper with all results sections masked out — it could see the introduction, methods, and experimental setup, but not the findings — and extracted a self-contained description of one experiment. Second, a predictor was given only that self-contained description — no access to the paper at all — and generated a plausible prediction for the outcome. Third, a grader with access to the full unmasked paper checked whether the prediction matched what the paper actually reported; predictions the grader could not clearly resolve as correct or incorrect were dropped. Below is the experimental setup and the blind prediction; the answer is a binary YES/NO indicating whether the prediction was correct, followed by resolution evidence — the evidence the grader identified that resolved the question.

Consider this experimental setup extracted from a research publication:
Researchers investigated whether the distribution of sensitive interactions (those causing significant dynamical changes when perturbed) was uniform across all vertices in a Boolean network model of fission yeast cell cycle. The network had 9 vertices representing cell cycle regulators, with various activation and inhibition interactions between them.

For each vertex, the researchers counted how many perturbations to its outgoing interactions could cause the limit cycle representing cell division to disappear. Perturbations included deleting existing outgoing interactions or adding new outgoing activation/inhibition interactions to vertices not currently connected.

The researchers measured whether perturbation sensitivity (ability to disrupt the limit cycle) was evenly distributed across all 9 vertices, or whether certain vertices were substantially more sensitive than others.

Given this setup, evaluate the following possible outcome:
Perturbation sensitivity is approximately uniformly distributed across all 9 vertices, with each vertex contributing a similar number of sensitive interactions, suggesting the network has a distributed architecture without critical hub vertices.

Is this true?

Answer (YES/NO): NO